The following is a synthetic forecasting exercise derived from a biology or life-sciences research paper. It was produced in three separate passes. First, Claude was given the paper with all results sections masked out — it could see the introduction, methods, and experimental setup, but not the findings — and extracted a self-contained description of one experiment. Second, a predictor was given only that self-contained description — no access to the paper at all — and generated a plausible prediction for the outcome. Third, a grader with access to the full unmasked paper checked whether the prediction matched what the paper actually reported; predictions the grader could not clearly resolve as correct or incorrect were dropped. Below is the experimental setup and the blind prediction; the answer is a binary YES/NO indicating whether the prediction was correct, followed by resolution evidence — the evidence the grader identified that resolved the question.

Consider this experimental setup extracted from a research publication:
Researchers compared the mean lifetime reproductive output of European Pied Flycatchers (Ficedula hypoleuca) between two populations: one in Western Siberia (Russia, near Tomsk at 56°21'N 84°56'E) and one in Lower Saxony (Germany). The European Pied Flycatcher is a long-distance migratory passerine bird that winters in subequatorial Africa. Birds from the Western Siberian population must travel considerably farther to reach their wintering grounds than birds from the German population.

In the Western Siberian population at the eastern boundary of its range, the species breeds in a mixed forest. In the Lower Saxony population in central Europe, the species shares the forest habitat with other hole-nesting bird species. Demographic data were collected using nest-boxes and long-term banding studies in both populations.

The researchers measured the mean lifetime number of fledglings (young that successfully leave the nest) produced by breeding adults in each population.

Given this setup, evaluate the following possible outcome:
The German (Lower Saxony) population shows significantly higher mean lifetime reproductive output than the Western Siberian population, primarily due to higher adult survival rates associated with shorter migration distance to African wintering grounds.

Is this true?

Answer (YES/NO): NO